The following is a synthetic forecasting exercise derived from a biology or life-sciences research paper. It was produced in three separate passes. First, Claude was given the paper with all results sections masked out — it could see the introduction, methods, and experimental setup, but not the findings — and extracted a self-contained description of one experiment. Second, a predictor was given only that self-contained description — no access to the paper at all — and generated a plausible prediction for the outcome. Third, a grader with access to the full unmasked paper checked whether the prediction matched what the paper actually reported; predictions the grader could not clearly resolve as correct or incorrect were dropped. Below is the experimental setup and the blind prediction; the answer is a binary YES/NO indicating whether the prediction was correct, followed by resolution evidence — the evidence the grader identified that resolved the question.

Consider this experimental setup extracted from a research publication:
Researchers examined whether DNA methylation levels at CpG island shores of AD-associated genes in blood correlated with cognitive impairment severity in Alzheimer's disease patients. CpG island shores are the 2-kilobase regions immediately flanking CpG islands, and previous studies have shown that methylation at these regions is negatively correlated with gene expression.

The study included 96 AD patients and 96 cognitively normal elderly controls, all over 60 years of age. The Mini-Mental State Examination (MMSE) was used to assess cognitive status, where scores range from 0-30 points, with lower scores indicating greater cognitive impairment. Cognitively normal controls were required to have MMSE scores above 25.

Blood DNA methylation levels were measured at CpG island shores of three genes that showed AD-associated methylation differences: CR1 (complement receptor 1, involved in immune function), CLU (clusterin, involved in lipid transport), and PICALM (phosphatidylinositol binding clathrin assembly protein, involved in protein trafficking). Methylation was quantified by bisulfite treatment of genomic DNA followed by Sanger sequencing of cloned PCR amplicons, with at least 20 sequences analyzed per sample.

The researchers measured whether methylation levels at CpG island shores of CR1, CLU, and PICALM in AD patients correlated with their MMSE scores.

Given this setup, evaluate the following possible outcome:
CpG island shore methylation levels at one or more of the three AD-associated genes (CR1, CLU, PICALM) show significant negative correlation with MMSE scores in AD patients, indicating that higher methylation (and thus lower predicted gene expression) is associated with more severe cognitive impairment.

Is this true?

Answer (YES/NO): NO